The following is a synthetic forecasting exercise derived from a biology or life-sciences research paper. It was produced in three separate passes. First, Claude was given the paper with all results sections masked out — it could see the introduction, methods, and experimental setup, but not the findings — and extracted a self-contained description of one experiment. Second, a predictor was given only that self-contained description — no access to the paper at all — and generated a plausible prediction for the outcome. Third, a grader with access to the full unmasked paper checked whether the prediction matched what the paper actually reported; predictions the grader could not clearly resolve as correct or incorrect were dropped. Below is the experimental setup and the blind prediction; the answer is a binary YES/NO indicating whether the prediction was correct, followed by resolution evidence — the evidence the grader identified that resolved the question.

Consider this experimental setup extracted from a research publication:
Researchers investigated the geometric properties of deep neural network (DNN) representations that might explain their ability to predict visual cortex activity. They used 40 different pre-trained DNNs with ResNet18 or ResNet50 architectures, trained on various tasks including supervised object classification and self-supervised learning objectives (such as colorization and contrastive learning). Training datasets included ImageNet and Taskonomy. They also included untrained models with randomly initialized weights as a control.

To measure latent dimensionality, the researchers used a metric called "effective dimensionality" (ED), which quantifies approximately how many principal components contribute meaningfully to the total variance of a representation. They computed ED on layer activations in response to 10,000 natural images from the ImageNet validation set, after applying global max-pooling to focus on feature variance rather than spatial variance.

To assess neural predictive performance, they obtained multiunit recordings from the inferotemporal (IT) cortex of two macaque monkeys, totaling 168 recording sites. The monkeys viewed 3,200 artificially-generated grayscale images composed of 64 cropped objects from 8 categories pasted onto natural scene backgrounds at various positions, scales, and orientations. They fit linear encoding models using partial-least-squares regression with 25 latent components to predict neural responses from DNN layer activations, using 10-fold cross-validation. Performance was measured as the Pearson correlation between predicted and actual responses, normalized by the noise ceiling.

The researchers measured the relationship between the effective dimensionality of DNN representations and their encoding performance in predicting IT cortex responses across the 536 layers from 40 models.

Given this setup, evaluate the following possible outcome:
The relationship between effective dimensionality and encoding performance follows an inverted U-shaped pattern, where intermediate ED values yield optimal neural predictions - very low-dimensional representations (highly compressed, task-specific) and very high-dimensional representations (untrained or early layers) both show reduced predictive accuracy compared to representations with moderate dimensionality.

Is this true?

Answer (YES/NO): NO